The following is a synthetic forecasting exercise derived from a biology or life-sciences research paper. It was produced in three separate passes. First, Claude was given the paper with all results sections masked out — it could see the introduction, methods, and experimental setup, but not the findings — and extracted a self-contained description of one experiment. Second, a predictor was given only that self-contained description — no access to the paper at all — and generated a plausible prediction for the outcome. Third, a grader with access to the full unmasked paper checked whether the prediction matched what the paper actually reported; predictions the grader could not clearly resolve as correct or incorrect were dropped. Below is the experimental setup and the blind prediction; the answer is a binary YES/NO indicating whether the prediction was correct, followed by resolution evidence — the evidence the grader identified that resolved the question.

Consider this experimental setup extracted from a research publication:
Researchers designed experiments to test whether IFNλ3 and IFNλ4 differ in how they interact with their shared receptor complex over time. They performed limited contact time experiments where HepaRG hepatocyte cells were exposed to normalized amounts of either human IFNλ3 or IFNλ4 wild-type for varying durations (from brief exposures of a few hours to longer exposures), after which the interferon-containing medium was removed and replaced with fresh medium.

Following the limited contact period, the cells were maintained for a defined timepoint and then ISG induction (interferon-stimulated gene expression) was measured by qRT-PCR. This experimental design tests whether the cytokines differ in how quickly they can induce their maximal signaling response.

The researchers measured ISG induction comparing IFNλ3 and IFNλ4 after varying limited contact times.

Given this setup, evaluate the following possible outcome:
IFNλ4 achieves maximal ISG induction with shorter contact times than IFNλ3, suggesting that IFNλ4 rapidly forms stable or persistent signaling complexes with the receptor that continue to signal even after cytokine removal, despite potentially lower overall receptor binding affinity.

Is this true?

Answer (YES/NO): NO